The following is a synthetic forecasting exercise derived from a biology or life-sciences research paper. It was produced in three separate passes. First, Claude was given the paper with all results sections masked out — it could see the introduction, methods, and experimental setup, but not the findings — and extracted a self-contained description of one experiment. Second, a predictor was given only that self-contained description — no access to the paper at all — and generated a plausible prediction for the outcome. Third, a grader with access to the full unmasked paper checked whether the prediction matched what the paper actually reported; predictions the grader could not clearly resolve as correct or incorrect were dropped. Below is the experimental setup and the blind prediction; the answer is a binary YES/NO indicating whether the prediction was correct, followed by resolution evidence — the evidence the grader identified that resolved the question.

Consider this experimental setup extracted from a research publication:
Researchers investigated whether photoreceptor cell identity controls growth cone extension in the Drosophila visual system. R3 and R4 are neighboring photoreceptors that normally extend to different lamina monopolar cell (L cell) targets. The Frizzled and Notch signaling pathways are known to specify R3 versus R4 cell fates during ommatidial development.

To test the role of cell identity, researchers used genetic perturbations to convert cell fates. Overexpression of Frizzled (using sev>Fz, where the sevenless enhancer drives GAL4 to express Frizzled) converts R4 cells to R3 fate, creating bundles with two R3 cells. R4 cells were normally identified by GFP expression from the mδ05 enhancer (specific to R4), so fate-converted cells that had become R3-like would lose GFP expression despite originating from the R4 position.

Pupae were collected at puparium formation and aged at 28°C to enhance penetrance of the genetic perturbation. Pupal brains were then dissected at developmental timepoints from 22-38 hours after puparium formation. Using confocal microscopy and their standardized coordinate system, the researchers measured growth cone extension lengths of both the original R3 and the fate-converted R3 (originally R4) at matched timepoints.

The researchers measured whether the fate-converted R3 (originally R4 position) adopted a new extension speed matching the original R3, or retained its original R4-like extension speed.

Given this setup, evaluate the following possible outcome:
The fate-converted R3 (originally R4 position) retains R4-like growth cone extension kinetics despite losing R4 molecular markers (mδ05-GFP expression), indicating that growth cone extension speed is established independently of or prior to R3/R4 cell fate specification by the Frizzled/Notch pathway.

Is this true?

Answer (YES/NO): NO